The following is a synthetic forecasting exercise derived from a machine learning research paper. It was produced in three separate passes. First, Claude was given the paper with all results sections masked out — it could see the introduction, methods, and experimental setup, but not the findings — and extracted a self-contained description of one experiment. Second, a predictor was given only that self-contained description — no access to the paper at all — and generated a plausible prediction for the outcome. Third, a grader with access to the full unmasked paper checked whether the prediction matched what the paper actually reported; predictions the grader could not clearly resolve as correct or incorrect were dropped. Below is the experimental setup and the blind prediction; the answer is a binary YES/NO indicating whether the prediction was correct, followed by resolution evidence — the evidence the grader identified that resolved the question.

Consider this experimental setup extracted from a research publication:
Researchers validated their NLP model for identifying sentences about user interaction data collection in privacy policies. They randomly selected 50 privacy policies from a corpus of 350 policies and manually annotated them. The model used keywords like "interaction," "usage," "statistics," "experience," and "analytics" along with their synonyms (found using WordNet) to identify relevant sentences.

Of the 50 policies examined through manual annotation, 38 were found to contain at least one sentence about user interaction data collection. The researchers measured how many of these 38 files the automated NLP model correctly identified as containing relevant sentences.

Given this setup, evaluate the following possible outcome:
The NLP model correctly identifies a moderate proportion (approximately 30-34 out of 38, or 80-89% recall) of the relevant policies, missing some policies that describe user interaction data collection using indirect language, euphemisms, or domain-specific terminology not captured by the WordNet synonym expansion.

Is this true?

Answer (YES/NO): NO